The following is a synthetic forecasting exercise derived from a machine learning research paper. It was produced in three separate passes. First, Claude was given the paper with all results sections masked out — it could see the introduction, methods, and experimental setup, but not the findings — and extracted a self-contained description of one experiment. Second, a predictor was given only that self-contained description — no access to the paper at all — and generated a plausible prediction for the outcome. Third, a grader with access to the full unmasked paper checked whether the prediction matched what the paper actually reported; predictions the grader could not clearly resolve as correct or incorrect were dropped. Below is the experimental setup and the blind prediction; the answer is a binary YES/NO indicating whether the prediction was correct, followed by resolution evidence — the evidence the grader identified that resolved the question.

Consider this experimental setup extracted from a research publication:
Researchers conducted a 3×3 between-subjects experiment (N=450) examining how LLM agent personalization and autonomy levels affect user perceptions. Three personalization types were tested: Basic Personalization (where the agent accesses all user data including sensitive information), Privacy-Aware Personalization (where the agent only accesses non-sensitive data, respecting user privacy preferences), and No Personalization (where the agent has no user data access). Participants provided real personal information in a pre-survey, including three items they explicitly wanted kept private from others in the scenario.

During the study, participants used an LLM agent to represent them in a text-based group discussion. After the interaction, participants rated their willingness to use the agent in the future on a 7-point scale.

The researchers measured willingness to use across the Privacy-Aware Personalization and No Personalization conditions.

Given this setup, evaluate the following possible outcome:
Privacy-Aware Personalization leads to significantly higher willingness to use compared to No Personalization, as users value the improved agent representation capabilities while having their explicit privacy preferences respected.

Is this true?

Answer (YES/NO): NO